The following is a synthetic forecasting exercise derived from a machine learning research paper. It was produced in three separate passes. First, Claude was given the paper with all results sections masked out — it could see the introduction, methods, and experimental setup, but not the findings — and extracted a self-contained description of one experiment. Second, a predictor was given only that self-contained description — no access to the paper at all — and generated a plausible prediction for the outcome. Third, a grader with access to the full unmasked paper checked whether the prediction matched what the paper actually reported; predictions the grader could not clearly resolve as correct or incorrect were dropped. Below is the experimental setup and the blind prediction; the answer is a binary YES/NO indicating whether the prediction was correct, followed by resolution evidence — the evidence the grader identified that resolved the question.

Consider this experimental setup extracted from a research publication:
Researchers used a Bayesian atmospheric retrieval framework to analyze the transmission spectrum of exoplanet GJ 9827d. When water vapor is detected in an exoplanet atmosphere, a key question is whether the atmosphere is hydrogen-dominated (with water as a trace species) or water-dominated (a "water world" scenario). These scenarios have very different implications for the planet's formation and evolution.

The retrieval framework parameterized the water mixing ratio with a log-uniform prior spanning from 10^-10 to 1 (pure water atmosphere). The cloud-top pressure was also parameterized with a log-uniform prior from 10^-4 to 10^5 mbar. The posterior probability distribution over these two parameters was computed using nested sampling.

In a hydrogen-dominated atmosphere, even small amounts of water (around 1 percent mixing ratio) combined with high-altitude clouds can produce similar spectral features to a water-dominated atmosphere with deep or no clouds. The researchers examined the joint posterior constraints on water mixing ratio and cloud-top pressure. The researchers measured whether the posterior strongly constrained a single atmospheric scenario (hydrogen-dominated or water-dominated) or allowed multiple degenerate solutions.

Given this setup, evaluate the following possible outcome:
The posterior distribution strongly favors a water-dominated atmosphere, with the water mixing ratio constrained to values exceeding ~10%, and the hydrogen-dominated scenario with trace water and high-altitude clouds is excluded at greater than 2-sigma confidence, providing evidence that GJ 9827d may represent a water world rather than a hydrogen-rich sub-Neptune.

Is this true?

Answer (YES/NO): NO